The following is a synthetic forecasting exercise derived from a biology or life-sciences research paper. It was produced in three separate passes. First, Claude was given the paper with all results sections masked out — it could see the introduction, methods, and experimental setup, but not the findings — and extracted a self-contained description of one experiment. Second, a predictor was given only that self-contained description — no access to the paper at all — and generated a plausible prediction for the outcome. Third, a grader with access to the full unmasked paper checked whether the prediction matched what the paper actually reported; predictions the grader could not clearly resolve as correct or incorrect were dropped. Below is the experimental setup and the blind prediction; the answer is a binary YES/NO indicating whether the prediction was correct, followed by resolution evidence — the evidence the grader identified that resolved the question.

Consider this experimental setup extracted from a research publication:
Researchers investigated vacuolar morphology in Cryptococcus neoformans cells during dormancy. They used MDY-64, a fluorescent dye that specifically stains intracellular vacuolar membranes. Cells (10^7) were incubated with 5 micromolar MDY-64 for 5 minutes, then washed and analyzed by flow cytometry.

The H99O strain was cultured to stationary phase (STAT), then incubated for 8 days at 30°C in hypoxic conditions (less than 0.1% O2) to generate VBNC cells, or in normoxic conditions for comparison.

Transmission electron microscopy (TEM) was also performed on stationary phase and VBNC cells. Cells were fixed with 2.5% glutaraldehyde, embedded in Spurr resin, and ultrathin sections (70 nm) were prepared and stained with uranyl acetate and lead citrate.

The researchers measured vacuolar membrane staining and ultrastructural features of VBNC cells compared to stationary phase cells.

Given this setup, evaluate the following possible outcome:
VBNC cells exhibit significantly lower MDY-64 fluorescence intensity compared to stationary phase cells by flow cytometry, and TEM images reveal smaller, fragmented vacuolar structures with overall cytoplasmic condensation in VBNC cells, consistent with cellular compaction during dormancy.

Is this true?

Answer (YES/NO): NO